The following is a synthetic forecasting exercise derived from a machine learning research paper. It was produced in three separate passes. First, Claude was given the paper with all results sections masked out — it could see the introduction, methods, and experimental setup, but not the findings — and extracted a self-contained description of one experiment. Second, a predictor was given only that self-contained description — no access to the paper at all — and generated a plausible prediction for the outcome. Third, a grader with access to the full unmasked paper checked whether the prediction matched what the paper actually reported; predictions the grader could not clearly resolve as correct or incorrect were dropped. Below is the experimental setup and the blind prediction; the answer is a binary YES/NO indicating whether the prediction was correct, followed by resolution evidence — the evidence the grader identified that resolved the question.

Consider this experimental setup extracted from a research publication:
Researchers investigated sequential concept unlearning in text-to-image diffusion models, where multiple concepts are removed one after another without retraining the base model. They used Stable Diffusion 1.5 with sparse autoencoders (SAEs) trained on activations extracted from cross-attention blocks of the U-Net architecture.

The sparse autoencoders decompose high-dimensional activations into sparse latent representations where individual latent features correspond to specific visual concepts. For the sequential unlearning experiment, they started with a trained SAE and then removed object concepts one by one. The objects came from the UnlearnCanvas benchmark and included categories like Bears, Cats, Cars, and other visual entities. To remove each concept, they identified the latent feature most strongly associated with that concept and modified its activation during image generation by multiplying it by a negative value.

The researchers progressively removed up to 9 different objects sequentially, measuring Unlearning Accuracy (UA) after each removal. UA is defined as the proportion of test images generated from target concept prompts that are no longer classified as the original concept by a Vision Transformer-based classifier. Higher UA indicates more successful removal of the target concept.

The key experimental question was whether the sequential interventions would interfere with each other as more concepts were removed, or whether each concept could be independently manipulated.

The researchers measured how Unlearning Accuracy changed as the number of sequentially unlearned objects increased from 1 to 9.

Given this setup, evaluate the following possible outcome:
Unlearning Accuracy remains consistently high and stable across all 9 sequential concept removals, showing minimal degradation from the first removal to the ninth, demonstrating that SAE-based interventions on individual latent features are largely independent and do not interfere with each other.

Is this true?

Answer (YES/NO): YES